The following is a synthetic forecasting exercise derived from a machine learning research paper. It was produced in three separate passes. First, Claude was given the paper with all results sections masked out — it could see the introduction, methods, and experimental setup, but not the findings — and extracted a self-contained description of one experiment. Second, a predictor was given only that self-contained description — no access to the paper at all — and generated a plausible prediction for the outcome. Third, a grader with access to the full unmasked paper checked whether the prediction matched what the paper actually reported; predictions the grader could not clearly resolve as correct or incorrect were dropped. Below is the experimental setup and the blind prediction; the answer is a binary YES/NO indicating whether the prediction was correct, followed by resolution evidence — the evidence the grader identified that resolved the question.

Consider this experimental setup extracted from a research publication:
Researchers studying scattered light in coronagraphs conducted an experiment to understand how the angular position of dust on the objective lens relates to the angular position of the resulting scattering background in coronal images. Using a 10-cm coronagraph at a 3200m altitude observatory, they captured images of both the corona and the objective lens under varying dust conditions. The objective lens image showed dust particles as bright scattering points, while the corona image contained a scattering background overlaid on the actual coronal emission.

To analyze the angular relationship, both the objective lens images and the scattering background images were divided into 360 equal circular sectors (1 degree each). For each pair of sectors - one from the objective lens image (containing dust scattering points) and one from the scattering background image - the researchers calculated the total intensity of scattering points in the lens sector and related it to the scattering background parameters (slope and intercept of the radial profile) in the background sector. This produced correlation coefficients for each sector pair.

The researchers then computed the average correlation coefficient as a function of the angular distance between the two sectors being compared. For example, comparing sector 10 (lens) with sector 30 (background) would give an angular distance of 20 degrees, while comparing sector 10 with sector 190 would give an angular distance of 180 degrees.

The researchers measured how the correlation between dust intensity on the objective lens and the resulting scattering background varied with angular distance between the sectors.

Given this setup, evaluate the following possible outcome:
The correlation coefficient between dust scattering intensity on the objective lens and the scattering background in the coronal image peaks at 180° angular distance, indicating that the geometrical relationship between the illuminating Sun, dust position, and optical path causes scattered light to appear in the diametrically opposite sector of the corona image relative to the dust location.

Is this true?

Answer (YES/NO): YES